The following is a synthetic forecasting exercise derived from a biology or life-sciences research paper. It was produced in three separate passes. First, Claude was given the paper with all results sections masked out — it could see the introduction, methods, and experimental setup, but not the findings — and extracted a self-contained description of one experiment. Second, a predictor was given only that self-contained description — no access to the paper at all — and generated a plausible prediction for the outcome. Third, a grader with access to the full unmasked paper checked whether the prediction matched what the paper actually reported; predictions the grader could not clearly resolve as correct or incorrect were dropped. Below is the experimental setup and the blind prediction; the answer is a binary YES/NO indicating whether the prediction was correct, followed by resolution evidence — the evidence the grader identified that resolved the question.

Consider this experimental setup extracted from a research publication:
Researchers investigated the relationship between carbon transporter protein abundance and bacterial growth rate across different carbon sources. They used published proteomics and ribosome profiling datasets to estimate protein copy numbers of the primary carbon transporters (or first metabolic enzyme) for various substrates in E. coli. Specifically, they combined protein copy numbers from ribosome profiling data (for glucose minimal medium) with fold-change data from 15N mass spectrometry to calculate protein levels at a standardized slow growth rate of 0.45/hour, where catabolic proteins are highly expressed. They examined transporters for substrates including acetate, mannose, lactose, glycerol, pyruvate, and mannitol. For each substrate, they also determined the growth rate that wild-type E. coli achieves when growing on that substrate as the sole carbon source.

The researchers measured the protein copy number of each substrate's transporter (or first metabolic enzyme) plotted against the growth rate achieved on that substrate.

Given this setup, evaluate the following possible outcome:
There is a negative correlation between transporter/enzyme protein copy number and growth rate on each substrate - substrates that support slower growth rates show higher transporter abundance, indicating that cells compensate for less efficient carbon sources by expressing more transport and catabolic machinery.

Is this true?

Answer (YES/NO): YES